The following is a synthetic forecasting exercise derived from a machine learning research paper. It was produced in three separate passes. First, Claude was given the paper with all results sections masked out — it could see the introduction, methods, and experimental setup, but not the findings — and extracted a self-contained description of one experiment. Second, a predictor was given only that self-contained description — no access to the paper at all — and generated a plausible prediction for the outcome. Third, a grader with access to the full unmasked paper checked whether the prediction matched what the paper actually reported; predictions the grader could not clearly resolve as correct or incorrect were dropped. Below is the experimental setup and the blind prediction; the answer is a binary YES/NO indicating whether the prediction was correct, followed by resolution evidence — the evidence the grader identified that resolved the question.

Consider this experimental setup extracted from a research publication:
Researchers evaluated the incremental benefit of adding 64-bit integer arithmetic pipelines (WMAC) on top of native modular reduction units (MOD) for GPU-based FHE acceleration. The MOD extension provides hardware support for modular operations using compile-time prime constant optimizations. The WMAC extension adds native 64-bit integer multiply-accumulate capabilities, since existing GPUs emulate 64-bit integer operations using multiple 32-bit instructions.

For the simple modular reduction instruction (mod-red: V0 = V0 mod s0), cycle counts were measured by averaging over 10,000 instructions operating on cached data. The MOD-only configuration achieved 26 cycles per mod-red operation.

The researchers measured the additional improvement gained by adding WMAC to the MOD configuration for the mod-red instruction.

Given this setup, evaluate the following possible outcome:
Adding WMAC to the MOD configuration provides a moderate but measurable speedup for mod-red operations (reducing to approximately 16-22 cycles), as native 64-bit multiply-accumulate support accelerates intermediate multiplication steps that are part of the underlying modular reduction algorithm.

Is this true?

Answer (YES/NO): YES